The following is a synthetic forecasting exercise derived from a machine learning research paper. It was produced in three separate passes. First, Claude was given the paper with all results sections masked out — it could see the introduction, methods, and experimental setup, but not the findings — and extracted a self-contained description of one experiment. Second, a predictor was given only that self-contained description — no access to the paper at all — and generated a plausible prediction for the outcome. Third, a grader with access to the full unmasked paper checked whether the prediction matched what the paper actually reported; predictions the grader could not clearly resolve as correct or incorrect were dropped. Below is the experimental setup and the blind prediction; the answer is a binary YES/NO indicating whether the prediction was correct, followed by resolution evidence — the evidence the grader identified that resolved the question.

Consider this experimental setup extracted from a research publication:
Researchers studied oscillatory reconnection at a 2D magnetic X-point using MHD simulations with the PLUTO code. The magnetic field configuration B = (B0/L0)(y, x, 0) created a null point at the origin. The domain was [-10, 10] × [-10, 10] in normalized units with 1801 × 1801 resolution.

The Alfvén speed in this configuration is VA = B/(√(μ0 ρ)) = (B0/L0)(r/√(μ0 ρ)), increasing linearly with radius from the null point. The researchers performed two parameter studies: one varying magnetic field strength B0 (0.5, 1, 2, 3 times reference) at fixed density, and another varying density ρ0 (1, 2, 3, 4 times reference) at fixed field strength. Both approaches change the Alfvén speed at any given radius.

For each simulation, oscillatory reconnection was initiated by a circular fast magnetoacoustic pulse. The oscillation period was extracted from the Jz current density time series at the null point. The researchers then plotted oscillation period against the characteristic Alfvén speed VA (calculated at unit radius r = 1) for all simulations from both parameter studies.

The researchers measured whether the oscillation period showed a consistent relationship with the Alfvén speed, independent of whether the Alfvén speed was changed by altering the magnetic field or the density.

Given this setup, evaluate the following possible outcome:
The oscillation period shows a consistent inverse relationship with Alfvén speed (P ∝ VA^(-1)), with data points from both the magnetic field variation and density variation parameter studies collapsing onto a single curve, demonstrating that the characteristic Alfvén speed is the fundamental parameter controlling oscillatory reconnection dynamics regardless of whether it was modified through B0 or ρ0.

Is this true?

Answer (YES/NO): YES